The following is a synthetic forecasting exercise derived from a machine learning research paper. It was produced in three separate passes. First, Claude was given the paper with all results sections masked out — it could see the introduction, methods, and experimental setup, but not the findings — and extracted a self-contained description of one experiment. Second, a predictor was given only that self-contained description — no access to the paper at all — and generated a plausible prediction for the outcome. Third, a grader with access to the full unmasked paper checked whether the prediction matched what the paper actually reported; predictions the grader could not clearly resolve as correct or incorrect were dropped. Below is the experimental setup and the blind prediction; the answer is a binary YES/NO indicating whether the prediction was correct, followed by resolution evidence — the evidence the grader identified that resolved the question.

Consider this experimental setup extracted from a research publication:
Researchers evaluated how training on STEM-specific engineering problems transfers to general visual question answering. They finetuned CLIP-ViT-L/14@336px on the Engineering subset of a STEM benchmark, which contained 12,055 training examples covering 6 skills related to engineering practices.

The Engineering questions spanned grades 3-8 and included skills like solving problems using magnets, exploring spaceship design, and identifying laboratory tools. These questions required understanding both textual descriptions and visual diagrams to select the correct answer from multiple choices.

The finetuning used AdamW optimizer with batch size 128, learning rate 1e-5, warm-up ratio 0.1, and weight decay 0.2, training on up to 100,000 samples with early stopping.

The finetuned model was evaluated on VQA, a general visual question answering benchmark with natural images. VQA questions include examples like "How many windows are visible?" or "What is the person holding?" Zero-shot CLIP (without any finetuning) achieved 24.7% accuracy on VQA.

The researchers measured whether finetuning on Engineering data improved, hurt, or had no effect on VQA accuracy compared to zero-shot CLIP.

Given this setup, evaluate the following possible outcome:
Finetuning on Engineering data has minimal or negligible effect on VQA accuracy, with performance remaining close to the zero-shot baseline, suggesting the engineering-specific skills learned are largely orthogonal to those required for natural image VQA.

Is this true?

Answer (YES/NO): YES